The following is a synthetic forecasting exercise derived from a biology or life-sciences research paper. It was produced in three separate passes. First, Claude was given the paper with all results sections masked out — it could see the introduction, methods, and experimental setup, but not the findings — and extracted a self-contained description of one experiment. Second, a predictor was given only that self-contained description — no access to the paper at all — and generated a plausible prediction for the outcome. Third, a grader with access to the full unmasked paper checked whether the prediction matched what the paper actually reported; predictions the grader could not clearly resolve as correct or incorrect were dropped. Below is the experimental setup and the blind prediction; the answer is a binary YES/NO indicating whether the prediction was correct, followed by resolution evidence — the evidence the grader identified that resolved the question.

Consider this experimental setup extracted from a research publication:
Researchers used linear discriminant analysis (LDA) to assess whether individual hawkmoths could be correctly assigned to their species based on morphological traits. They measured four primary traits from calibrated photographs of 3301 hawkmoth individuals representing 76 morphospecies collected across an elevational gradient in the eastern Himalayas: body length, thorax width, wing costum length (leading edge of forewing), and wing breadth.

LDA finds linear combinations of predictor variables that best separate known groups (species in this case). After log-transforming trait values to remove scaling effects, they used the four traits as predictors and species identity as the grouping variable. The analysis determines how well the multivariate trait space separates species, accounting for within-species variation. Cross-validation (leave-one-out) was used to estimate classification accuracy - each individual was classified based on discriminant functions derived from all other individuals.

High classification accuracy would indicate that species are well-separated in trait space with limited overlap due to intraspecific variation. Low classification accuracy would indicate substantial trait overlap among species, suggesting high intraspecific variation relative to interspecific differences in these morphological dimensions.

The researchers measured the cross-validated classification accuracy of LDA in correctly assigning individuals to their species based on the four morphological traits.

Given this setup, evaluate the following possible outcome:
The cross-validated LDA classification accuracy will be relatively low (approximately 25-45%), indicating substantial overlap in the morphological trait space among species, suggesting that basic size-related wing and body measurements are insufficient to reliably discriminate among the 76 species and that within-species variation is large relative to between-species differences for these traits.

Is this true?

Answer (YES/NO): NO